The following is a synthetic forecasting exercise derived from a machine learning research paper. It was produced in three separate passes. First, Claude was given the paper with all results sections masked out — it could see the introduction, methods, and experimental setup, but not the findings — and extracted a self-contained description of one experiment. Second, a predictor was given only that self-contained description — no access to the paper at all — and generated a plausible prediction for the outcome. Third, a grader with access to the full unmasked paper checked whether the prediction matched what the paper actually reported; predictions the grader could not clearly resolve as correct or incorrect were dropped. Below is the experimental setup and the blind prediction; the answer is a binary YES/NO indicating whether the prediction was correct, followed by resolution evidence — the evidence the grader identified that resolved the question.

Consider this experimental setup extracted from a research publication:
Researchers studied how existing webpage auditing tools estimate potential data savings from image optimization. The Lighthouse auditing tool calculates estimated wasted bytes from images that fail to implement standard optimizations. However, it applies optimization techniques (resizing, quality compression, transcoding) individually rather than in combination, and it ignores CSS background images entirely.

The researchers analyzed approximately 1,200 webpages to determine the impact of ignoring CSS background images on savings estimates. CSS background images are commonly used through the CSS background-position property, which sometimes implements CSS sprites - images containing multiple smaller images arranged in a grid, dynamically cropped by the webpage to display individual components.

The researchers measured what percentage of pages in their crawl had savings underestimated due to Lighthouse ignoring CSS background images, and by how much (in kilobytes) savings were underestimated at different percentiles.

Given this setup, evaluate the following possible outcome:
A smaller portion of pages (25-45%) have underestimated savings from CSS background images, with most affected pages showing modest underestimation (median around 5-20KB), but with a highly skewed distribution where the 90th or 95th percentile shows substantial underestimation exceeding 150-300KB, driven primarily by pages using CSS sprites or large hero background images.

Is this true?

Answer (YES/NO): NO